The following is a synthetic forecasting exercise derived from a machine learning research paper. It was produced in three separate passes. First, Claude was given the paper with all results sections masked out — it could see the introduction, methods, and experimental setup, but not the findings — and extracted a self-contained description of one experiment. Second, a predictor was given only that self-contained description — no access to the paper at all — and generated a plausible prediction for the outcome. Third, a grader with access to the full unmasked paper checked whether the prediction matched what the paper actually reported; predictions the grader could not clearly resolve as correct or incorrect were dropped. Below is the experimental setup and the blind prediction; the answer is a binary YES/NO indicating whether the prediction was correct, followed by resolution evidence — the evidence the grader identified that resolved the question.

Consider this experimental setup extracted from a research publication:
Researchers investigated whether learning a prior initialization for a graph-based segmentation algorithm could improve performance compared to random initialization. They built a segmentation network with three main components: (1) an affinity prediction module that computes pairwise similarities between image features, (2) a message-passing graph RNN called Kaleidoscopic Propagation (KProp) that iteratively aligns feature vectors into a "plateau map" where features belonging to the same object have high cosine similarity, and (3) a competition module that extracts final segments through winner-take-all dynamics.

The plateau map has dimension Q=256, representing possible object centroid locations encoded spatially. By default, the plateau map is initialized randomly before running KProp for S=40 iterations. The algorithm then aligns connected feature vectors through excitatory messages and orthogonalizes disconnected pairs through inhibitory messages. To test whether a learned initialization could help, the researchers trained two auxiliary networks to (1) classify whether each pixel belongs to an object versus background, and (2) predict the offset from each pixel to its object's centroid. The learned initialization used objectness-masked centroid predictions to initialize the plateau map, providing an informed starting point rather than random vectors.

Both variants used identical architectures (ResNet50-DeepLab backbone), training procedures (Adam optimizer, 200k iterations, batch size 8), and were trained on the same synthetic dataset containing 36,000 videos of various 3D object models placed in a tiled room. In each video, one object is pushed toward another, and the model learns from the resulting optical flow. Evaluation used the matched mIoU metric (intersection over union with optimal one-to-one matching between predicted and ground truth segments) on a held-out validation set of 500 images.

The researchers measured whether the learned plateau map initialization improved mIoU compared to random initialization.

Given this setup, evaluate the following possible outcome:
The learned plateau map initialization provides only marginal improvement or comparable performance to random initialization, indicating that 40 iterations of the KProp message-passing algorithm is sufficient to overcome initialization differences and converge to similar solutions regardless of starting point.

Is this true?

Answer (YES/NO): YES